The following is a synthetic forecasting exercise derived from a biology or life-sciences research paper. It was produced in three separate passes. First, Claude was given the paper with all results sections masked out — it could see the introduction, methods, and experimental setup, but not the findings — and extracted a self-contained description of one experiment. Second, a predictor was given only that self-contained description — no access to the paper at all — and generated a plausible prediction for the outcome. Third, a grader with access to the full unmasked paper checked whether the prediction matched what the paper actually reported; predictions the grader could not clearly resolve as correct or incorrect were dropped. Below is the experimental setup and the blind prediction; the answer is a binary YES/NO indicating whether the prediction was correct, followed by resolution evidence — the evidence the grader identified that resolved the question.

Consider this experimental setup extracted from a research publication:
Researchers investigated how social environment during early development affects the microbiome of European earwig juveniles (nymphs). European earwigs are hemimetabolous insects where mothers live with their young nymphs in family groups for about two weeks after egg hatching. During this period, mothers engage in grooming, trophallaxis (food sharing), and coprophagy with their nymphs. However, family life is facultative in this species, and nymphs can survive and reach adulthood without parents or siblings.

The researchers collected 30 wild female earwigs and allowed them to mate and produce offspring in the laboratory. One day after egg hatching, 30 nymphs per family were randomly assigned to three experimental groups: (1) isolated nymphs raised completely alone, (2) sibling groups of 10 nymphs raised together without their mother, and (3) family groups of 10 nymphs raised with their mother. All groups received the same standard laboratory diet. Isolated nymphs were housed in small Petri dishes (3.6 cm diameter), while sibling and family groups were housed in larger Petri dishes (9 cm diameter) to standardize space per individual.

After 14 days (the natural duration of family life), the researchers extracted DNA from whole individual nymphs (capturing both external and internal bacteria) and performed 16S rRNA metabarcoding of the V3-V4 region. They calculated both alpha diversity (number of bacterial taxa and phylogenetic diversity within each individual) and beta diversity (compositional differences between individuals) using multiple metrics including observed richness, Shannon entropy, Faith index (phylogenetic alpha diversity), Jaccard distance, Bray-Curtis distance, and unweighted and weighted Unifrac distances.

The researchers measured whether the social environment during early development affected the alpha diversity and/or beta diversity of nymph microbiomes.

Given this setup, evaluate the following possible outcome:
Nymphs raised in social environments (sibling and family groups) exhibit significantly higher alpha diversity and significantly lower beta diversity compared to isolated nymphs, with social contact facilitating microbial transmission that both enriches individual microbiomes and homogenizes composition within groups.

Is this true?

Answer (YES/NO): NO